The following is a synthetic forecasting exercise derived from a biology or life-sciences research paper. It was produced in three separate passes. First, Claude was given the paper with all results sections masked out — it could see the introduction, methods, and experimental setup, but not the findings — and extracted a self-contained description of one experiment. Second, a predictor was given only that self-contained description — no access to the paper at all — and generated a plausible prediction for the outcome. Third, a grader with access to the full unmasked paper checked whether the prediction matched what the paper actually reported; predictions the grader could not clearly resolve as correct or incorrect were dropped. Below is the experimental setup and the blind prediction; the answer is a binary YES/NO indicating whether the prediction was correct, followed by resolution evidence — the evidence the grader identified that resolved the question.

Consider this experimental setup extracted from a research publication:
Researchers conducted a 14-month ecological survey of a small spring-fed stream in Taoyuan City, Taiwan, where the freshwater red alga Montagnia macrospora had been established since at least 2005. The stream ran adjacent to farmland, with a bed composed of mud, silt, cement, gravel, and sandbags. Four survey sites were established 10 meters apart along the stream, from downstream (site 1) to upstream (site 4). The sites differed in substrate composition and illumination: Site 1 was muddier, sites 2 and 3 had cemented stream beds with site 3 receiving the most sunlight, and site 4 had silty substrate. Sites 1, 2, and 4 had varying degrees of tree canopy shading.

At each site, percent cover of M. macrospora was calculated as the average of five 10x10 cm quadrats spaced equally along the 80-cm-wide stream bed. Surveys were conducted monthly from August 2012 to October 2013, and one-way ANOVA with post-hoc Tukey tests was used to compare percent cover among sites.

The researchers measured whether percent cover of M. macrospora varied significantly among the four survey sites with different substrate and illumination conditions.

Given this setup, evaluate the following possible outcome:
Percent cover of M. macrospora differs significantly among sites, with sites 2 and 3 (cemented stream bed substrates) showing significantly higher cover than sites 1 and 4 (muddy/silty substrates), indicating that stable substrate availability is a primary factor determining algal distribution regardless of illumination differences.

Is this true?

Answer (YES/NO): NO